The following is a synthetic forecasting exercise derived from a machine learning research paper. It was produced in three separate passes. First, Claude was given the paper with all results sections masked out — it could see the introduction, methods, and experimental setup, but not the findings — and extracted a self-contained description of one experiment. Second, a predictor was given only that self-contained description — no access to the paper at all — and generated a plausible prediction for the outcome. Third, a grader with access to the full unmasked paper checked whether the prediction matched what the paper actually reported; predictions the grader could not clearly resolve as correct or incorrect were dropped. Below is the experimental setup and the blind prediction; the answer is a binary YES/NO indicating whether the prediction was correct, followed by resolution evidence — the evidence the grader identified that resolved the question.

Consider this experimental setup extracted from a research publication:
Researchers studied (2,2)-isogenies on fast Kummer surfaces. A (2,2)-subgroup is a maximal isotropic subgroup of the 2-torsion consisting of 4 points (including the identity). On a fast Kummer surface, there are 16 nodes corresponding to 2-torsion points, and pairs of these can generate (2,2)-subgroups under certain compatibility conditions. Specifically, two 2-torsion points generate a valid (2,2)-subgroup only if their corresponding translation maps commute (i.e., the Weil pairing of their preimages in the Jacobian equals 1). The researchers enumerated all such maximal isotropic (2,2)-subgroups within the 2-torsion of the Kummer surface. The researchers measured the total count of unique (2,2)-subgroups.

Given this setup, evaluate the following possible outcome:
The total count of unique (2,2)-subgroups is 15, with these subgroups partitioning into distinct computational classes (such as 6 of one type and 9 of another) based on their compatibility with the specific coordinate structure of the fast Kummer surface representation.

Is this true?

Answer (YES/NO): NO